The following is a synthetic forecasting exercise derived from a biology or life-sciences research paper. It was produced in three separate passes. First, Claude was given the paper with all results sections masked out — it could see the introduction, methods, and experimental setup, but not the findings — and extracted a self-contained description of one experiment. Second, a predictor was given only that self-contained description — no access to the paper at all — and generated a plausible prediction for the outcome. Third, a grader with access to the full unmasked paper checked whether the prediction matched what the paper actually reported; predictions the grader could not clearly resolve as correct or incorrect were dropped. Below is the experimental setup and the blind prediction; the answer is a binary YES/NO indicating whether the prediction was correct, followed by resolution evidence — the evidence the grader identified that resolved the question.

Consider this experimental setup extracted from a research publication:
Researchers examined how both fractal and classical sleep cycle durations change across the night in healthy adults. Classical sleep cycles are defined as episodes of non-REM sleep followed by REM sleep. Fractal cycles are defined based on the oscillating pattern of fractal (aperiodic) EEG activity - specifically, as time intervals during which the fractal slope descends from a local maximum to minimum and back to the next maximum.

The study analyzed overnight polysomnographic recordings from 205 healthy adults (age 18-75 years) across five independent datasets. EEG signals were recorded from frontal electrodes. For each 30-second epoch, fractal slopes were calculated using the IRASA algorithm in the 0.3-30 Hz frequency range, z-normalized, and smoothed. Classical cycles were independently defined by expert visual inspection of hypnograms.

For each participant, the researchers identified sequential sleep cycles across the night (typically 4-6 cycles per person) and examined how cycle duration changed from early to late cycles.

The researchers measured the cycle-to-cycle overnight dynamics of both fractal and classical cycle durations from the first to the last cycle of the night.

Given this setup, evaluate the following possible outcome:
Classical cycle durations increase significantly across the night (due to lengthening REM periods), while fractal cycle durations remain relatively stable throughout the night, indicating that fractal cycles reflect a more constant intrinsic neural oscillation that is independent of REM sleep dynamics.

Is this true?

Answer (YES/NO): NO